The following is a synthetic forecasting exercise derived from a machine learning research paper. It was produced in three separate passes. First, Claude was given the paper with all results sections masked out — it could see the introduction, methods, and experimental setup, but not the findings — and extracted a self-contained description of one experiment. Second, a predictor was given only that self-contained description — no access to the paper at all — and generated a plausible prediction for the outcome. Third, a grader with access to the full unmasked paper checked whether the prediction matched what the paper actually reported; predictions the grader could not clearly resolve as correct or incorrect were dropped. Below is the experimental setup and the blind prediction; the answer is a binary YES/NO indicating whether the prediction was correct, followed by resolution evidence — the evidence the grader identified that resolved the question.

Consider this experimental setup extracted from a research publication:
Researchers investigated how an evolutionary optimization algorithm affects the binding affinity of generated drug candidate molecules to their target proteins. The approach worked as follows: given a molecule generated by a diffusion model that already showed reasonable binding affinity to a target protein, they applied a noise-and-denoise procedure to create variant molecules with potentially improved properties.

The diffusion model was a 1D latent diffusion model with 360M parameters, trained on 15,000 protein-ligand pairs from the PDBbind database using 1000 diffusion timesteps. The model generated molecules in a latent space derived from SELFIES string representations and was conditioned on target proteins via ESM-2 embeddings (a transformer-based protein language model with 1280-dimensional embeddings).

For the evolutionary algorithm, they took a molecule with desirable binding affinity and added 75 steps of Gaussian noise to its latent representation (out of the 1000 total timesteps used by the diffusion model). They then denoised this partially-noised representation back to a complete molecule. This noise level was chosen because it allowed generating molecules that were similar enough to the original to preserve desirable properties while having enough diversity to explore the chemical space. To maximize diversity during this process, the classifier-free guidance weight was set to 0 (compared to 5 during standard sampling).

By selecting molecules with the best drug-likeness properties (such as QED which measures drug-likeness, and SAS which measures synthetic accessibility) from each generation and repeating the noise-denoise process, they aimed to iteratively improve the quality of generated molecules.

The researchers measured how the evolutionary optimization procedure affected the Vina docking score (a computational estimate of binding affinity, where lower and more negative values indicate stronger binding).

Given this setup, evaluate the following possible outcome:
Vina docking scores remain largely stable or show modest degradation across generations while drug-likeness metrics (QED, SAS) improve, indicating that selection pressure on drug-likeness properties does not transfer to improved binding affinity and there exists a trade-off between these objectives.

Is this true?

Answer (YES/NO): NO